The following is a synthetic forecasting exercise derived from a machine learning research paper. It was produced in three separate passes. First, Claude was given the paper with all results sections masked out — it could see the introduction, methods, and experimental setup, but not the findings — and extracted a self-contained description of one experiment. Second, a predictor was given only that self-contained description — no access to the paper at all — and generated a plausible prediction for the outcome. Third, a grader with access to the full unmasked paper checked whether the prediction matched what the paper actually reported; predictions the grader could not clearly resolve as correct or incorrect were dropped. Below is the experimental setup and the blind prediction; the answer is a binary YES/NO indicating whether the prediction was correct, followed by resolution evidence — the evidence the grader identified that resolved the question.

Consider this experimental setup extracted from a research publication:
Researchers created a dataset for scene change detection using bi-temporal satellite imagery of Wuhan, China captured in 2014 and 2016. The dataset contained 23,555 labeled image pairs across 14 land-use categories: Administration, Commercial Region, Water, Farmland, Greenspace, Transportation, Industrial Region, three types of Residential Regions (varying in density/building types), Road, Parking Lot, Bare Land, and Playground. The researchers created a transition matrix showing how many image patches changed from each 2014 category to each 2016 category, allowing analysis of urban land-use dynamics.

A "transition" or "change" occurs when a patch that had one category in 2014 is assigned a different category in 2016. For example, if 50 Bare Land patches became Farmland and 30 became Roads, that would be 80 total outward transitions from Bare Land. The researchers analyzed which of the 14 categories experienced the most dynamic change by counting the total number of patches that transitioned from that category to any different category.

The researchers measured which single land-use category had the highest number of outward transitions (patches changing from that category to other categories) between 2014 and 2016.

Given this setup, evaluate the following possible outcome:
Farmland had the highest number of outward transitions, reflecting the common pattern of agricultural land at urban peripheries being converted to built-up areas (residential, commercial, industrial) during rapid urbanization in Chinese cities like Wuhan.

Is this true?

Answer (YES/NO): NO